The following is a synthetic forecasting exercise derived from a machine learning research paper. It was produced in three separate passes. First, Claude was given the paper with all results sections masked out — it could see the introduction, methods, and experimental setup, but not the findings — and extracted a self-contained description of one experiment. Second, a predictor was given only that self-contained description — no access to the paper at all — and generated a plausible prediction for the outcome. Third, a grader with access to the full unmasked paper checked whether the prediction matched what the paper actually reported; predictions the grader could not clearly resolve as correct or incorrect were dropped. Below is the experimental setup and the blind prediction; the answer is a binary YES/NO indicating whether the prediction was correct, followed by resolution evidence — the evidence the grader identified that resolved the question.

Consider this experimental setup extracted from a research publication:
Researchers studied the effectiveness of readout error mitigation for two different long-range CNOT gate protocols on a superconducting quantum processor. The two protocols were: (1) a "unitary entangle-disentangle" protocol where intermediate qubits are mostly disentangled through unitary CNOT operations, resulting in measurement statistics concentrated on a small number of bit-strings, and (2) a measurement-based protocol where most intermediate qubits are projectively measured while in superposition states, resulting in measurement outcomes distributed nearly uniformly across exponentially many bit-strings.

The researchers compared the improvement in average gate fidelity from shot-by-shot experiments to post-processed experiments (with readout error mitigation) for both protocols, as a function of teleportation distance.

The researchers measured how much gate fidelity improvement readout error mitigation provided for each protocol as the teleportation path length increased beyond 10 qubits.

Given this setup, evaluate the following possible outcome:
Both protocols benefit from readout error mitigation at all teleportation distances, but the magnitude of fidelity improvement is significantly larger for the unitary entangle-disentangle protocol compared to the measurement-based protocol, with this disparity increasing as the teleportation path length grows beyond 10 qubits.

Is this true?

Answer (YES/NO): NO